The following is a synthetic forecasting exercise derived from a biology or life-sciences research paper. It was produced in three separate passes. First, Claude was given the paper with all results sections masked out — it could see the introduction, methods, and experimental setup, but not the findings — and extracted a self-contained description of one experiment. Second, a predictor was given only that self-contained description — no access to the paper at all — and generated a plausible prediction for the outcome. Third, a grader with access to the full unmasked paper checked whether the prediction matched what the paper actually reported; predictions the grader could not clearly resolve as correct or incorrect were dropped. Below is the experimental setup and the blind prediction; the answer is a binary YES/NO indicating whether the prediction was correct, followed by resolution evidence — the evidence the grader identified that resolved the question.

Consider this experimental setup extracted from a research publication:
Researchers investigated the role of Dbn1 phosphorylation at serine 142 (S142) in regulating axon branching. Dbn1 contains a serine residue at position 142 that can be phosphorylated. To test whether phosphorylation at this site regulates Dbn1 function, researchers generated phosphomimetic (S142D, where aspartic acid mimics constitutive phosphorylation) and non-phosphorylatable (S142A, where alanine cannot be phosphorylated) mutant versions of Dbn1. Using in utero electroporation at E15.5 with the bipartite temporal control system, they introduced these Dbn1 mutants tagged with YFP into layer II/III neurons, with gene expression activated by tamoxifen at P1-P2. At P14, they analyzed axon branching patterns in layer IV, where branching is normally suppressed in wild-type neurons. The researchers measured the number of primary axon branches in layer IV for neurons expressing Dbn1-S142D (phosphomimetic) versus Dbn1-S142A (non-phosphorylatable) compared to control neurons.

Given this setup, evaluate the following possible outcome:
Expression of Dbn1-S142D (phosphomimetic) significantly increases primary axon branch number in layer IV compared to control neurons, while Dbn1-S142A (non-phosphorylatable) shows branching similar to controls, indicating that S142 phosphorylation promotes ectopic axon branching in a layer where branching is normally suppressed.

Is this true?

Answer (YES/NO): NO